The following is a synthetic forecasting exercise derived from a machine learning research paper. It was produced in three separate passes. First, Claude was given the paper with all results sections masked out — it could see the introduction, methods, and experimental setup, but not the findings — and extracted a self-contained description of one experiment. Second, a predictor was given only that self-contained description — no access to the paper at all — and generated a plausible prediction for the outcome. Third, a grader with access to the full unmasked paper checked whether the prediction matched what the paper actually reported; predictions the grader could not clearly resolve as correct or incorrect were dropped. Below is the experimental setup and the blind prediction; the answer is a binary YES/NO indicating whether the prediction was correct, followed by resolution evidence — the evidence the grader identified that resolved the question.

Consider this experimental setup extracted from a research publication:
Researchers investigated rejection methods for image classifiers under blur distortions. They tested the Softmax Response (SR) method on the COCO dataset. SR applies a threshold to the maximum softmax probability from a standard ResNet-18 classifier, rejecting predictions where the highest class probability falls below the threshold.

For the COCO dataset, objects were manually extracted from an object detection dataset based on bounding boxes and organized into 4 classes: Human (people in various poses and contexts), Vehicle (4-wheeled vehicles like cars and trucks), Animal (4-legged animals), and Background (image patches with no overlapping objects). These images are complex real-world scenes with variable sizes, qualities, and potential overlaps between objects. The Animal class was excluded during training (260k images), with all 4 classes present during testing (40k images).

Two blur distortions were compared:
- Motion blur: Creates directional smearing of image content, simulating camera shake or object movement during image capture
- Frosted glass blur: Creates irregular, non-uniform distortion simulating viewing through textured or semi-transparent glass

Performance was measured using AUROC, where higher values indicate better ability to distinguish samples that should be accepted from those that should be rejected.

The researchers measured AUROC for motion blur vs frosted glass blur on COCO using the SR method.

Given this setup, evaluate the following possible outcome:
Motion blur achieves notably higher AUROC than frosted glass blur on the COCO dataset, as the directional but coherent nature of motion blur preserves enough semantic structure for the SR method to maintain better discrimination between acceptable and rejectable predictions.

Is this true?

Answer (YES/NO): NO